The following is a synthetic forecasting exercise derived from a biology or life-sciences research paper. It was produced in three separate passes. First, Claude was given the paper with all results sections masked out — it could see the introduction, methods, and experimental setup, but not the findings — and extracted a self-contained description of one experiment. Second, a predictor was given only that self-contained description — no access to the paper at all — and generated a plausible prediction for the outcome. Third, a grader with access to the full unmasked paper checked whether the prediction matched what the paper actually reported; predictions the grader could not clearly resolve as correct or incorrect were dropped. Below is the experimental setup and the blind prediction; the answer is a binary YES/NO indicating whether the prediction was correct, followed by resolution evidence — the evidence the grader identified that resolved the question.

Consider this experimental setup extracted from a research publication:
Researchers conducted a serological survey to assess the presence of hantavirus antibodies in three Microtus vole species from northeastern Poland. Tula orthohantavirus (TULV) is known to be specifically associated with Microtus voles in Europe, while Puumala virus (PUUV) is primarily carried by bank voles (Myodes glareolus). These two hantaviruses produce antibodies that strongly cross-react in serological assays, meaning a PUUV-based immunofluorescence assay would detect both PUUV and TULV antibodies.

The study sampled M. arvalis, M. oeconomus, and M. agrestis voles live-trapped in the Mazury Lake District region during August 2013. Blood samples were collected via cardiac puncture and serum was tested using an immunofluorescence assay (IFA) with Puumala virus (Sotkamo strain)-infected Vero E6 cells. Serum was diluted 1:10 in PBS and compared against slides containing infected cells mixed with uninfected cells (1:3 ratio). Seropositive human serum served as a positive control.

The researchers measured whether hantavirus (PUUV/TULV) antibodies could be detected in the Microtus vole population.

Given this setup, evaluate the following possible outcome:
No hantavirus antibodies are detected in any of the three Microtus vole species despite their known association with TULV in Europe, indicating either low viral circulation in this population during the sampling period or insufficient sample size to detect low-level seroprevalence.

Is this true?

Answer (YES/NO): NO